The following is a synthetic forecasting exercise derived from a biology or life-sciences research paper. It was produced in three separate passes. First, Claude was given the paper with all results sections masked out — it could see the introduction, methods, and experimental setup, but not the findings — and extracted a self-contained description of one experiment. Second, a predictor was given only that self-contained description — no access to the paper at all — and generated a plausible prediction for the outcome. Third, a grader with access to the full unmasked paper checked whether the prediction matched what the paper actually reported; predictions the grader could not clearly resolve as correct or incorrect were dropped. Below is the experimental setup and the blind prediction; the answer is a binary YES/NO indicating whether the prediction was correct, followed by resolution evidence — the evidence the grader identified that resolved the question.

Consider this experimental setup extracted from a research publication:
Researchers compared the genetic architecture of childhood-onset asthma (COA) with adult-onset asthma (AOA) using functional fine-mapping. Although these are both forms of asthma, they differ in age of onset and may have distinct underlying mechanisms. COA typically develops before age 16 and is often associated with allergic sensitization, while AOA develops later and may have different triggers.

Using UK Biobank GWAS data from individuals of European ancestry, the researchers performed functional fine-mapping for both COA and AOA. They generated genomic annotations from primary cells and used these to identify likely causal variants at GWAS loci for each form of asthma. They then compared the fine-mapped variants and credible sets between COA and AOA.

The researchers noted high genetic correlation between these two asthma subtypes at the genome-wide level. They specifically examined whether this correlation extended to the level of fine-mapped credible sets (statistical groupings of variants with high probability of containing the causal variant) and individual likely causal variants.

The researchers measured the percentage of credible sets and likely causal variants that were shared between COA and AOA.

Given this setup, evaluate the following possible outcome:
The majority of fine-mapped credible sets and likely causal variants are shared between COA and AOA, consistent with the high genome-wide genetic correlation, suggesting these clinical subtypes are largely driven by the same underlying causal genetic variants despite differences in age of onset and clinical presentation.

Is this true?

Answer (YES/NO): NO